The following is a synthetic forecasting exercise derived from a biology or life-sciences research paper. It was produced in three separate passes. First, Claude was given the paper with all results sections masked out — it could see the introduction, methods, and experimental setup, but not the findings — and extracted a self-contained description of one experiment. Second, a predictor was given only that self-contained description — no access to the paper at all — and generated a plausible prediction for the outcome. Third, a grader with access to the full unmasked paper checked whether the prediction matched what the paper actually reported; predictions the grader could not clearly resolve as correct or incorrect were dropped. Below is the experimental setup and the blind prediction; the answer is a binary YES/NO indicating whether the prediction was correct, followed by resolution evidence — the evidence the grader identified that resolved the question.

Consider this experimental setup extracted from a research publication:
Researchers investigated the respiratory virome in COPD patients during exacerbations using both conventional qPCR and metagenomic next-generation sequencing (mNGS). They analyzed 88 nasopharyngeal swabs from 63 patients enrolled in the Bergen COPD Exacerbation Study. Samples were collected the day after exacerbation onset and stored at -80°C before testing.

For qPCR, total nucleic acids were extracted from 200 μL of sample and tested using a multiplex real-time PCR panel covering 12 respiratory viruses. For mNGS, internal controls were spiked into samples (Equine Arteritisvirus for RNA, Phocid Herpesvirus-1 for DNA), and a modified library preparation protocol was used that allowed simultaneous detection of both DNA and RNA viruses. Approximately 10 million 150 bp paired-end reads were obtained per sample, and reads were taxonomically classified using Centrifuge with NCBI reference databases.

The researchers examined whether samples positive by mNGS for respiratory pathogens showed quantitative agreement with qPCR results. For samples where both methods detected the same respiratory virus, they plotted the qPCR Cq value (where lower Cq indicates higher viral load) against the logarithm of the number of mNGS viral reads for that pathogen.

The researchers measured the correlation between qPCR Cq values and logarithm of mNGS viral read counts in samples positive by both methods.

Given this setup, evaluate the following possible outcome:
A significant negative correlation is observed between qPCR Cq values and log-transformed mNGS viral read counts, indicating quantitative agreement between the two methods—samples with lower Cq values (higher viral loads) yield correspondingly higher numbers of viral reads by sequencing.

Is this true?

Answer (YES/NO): YES